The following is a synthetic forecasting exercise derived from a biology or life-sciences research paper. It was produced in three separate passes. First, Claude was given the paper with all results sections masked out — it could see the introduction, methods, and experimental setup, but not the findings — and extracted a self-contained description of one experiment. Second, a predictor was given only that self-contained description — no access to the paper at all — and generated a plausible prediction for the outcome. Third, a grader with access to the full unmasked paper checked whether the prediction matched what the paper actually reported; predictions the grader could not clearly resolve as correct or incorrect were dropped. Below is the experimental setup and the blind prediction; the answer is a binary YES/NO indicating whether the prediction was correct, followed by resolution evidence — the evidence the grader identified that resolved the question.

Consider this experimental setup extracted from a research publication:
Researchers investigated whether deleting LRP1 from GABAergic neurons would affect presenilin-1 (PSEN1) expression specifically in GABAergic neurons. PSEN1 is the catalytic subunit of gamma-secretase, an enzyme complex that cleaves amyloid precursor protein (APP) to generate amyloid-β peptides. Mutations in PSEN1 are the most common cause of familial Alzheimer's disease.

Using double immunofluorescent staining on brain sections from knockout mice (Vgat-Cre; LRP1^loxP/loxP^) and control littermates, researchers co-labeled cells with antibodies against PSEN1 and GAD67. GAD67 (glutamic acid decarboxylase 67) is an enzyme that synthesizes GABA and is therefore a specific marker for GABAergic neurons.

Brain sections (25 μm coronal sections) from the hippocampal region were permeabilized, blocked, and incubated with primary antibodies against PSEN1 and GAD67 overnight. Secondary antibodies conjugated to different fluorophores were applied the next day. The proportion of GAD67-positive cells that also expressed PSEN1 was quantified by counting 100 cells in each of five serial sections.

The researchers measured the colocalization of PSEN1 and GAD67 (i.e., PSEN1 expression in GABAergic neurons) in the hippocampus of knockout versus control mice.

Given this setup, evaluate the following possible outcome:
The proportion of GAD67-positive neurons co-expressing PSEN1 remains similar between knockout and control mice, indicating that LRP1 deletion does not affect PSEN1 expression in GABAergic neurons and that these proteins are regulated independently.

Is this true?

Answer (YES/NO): NO